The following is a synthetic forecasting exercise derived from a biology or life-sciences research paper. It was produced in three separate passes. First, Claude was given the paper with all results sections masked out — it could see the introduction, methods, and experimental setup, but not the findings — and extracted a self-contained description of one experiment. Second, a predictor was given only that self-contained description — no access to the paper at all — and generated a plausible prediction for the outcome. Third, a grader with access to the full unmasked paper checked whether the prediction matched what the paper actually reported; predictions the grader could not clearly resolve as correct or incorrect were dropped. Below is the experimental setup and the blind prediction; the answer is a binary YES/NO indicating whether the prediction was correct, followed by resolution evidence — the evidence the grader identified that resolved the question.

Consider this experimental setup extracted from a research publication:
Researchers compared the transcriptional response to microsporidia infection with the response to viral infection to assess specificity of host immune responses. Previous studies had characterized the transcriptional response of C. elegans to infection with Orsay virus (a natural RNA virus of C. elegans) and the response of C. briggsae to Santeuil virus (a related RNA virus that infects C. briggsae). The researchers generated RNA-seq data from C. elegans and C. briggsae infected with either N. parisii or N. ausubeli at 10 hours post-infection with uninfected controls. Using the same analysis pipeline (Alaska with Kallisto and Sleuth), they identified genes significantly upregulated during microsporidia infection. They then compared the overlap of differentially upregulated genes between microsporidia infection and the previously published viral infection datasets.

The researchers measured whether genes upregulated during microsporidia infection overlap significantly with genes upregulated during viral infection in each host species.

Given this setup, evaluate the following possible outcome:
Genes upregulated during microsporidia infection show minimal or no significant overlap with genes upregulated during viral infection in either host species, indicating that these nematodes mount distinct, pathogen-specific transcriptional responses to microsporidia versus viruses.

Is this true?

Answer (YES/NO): NO